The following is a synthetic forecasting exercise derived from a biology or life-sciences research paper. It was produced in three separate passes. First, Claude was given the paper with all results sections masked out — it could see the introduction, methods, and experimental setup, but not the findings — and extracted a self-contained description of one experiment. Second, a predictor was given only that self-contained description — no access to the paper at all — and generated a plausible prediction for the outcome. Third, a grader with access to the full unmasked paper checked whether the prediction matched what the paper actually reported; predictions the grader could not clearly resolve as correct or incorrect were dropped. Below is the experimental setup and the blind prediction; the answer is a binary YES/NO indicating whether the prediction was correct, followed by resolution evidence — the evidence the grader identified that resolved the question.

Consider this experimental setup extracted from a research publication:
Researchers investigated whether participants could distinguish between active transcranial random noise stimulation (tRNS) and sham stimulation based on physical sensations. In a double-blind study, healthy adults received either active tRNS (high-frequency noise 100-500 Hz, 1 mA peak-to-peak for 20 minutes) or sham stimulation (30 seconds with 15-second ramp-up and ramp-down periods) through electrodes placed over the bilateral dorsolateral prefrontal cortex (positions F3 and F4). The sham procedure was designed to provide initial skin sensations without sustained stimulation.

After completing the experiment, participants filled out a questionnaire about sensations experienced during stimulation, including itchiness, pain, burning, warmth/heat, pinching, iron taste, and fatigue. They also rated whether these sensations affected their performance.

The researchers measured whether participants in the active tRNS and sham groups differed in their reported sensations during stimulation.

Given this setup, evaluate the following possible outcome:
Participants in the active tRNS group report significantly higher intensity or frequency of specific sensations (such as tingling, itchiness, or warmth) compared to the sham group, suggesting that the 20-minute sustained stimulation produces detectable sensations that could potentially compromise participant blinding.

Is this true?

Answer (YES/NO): NO